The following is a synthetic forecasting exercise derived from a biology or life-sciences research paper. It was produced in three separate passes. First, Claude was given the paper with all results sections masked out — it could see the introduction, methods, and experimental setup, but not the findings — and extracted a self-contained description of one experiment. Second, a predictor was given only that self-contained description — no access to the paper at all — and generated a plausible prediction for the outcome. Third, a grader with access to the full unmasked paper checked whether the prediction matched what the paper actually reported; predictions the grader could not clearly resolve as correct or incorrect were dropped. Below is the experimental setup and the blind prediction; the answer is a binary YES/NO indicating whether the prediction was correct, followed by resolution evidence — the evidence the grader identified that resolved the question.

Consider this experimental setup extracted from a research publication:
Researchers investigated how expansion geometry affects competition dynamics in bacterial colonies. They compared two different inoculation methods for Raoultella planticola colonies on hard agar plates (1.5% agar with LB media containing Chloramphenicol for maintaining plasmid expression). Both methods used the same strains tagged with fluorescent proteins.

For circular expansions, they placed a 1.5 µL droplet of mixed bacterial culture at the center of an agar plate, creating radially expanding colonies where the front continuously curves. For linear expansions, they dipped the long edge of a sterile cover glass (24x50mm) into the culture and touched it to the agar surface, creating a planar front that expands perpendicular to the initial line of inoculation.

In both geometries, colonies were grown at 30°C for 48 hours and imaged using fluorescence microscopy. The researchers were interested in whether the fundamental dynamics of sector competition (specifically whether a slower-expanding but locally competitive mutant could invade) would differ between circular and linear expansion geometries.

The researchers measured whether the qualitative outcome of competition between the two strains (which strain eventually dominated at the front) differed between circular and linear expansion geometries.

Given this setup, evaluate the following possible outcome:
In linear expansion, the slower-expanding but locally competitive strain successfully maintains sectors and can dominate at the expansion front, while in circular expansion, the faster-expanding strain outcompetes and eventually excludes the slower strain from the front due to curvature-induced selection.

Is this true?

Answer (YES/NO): NO